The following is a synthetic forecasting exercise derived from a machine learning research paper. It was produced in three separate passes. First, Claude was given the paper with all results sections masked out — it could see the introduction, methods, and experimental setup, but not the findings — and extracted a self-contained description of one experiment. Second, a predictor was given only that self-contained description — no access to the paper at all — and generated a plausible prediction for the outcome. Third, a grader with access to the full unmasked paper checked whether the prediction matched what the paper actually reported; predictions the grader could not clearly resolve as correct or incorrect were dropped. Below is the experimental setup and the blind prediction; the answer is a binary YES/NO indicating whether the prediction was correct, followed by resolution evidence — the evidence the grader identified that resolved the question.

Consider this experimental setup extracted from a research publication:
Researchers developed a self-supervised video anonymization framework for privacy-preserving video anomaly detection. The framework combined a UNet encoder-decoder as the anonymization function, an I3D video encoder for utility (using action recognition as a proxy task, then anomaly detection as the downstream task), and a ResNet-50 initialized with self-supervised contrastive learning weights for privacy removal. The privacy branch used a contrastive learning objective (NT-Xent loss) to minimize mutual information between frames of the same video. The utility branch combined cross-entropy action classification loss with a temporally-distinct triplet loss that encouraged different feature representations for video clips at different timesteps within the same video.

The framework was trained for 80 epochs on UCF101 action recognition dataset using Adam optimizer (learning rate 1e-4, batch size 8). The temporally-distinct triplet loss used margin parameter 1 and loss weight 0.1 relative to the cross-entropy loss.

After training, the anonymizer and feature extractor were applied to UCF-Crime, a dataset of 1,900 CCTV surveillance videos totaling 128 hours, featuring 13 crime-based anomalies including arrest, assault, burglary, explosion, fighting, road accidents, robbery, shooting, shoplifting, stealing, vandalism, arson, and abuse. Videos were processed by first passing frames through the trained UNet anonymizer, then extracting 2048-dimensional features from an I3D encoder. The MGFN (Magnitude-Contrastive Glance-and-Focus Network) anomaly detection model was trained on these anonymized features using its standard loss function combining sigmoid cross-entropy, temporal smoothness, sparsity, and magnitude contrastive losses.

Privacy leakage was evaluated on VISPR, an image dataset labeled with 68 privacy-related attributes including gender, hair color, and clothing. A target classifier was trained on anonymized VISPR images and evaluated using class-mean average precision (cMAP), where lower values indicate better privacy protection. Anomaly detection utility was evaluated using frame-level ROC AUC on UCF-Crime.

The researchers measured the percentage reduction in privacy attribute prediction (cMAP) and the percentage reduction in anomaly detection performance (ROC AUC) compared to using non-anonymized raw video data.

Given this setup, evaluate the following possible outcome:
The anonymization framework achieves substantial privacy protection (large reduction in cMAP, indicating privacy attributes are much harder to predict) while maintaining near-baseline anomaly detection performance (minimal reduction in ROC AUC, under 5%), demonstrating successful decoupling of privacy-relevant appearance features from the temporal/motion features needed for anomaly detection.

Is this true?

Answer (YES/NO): YES